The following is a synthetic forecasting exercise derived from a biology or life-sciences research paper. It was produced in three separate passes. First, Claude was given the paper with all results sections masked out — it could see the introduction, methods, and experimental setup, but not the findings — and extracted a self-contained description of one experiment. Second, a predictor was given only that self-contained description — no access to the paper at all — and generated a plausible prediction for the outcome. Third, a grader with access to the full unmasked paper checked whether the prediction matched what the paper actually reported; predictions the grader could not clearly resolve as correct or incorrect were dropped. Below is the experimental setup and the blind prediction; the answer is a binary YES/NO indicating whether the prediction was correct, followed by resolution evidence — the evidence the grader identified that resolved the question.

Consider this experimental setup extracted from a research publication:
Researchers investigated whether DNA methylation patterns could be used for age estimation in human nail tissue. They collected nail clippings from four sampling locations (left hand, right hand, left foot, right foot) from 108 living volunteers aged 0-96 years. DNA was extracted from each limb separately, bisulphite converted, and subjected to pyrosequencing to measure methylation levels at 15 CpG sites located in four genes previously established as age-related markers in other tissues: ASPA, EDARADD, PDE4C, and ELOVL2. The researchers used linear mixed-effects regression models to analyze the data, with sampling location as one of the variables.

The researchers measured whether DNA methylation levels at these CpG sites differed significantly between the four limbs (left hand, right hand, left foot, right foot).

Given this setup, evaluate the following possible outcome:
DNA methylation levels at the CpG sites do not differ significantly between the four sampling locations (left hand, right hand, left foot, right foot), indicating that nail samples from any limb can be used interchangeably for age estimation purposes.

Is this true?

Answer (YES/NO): NO